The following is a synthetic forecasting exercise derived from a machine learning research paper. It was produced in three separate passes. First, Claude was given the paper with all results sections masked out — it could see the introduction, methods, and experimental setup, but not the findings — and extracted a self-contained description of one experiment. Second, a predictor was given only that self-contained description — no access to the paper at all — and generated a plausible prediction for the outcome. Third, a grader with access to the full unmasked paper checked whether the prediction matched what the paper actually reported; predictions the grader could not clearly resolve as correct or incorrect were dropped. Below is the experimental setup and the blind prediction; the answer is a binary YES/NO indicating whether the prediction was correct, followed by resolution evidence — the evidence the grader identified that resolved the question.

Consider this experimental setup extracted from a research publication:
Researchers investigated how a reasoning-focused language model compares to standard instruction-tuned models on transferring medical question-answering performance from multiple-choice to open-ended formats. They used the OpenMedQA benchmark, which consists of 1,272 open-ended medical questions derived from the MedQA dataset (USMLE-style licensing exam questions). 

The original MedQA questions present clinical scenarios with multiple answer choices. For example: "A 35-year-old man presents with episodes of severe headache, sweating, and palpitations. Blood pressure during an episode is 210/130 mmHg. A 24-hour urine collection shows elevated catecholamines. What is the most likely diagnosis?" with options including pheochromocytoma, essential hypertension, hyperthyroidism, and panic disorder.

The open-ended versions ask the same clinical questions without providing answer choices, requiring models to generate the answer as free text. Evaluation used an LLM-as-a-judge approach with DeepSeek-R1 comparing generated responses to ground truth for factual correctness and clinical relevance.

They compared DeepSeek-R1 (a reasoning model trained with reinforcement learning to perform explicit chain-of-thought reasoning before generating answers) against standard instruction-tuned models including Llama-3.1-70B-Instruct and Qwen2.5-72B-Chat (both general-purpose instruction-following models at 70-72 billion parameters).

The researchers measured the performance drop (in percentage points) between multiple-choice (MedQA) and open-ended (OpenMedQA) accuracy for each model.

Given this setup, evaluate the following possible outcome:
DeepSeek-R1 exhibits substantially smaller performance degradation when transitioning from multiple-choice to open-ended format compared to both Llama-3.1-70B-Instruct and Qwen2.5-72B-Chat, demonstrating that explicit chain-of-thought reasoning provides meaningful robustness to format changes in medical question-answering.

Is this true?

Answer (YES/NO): YES